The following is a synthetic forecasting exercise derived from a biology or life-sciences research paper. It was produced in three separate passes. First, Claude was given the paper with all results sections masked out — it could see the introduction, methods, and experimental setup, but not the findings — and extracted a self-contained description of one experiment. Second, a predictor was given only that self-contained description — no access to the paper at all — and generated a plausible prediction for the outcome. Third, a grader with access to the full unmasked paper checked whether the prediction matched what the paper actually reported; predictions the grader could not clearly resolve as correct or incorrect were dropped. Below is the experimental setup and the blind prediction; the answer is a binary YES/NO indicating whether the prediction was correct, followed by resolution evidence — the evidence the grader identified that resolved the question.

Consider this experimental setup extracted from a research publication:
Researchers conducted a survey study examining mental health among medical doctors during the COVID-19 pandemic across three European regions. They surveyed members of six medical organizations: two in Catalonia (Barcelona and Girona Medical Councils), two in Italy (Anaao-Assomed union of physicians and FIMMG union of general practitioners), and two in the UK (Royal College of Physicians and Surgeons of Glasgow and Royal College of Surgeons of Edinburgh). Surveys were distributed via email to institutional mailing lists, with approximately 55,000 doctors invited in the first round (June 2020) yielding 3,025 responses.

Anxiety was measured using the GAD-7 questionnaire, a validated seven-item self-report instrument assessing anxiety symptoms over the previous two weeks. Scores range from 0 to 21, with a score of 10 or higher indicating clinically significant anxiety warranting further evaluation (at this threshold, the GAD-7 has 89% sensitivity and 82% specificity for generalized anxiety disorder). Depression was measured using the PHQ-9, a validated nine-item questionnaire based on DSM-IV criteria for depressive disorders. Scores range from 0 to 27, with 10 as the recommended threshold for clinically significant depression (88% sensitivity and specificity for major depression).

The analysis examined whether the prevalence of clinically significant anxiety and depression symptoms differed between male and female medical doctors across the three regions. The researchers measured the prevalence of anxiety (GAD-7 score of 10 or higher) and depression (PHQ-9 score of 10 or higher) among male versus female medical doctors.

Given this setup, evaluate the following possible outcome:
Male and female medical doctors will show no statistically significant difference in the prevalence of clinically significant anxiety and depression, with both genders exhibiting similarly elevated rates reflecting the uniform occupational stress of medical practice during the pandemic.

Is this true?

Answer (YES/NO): NO